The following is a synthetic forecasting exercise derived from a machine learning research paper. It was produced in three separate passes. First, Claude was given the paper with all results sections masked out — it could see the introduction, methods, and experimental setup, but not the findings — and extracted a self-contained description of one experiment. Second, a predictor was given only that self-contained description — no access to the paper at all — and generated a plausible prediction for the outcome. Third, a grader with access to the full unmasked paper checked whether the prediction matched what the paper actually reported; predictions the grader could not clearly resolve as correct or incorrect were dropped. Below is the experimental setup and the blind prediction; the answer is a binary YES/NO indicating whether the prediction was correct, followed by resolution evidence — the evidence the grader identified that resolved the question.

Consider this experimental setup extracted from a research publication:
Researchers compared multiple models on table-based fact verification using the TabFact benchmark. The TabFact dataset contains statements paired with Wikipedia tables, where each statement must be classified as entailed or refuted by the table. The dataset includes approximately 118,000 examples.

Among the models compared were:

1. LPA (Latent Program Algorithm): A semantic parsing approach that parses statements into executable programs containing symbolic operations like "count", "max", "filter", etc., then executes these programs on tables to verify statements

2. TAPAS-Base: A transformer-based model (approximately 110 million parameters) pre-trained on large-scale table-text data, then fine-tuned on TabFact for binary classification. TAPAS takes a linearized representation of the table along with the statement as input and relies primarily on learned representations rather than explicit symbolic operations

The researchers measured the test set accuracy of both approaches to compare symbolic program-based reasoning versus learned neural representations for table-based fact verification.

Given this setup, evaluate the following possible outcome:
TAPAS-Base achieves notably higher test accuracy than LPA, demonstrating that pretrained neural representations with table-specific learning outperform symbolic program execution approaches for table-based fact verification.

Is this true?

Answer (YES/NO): YES